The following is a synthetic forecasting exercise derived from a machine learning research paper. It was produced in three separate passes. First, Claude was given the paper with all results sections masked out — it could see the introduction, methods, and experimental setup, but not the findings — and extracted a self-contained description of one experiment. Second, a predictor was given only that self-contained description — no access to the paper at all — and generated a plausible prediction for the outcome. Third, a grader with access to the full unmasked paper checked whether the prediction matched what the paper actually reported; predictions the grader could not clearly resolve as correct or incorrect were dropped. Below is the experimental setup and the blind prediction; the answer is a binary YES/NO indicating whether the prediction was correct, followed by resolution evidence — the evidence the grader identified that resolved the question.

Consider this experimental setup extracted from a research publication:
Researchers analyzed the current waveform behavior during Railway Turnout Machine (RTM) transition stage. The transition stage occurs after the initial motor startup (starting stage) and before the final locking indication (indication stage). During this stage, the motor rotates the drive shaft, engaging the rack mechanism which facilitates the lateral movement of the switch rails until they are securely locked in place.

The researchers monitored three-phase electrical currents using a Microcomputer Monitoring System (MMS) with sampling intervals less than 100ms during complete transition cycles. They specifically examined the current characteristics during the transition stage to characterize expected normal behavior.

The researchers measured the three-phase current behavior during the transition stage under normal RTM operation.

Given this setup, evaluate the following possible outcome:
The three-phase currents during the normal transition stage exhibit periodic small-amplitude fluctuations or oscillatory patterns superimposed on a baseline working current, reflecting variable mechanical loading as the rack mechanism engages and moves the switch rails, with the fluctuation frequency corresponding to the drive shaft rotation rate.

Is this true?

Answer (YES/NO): NO